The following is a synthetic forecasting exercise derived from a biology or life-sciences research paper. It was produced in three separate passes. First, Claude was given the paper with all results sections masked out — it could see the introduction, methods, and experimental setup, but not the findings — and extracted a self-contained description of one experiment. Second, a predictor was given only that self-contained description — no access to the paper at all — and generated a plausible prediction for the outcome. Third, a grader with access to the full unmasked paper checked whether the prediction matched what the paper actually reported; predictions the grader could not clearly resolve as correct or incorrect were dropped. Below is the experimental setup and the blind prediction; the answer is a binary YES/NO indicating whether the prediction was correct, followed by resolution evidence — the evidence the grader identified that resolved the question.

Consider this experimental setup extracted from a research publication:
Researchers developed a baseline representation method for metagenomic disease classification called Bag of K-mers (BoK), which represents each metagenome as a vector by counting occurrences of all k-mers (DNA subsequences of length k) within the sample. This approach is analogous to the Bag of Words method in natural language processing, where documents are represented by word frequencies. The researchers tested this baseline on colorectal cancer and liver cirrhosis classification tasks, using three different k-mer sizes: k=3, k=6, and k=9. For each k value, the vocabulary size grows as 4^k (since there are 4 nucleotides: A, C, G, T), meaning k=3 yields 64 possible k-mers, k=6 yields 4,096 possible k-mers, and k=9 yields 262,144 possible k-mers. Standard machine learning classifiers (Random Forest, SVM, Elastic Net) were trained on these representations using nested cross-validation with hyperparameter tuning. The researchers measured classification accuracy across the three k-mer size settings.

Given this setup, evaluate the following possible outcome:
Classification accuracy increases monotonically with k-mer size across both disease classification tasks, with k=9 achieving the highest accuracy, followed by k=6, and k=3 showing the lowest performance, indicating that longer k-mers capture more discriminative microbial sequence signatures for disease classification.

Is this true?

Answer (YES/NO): NO